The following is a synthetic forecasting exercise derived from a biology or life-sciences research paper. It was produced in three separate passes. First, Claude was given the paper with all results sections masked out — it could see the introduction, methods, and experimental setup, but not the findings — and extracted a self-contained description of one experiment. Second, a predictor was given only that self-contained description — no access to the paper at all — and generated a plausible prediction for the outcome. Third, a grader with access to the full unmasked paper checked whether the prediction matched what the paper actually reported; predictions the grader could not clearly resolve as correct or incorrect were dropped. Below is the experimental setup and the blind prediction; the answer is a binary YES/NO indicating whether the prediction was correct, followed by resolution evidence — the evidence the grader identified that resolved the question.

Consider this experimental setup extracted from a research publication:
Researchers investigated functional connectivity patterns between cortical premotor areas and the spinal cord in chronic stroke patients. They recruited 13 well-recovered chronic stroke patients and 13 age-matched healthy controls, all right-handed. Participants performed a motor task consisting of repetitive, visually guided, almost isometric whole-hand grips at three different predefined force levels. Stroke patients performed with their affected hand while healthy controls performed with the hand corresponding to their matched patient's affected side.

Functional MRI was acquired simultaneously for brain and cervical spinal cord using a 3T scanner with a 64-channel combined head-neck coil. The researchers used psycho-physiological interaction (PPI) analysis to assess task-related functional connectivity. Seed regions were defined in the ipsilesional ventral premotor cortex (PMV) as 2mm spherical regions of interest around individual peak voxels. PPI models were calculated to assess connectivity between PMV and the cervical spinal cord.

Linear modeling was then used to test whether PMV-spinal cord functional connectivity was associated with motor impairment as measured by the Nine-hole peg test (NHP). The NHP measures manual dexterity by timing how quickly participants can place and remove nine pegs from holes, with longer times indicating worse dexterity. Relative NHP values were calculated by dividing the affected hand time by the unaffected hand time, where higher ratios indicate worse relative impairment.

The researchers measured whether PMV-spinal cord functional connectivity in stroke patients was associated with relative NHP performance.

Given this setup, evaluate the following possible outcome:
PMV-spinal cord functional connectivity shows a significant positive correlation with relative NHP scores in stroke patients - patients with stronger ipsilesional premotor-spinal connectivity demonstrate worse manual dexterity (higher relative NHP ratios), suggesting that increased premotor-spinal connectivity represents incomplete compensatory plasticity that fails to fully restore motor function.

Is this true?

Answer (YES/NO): YES